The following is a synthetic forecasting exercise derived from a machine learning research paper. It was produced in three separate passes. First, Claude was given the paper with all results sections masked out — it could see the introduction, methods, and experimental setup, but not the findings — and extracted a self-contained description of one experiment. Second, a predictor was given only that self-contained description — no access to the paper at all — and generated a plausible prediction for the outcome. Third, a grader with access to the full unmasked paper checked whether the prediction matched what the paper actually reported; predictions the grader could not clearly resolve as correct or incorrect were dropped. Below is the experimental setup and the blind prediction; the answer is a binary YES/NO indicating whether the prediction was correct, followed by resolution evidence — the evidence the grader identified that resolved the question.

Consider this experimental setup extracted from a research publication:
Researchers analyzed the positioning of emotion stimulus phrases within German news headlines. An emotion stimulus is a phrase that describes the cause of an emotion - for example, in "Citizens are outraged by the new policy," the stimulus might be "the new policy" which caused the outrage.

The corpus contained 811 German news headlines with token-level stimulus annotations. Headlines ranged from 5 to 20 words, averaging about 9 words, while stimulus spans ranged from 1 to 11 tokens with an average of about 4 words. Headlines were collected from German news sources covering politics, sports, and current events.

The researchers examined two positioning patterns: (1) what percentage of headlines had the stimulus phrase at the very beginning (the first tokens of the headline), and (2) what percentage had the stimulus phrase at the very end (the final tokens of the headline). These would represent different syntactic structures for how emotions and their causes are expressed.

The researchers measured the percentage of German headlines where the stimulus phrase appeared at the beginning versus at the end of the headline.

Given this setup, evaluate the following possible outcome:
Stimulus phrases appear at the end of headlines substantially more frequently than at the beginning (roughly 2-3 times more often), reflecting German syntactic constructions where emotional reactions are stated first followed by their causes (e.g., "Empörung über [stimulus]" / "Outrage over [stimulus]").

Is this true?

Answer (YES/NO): NO